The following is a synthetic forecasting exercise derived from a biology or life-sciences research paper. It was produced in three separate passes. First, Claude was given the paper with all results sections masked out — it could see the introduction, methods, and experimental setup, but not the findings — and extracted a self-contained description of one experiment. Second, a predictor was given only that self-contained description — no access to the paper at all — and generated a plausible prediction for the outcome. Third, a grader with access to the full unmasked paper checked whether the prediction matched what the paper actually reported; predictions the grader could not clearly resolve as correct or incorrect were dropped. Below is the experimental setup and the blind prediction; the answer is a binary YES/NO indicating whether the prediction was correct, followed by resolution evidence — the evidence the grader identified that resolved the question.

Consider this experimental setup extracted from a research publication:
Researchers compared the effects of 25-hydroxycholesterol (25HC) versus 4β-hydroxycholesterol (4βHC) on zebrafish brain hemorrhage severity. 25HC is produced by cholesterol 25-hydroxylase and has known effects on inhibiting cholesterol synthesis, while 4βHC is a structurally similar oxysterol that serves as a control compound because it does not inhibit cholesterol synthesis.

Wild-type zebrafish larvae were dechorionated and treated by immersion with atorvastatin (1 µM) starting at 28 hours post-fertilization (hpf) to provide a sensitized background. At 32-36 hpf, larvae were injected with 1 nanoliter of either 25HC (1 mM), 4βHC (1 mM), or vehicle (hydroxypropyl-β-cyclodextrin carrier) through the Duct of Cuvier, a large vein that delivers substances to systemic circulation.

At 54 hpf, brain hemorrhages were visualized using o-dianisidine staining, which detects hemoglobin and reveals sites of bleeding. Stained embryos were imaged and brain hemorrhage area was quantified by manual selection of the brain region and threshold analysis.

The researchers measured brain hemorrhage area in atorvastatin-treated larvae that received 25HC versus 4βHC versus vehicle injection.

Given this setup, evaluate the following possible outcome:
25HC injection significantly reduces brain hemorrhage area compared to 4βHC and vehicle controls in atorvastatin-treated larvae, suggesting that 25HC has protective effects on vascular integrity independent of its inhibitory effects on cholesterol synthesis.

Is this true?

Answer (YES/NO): NO